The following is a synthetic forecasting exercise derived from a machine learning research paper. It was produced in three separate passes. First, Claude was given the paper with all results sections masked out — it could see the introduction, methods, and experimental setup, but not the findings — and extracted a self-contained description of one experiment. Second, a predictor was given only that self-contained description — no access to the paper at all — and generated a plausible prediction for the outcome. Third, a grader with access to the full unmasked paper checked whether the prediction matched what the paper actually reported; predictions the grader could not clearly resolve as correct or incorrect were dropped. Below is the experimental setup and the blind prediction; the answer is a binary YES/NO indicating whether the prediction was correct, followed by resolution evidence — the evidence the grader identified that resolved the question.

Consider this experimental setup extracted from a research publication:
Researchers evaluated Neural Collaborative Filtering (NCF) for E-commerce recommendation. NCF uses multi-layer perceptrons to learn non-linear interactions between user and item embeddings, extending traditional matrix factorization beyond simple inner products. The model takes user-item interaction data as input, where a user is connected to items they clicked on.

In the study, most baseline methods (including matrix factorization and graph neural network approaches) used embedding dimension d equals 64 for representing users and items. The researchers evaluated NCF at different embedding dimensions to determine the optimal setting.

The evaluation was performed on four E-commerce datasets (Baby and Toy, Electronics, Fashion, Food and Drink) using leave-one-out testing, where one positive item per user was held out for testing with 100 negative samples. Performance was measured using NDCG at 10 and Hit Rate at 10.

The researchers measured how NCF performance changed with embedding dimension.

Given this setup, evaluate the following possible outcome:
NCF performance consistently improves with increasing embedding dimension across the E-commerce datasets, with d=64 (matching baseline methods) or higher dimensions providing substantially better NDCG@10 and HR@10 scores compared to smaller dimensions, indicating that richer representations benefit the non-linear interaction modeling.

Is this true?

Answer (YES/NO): NO